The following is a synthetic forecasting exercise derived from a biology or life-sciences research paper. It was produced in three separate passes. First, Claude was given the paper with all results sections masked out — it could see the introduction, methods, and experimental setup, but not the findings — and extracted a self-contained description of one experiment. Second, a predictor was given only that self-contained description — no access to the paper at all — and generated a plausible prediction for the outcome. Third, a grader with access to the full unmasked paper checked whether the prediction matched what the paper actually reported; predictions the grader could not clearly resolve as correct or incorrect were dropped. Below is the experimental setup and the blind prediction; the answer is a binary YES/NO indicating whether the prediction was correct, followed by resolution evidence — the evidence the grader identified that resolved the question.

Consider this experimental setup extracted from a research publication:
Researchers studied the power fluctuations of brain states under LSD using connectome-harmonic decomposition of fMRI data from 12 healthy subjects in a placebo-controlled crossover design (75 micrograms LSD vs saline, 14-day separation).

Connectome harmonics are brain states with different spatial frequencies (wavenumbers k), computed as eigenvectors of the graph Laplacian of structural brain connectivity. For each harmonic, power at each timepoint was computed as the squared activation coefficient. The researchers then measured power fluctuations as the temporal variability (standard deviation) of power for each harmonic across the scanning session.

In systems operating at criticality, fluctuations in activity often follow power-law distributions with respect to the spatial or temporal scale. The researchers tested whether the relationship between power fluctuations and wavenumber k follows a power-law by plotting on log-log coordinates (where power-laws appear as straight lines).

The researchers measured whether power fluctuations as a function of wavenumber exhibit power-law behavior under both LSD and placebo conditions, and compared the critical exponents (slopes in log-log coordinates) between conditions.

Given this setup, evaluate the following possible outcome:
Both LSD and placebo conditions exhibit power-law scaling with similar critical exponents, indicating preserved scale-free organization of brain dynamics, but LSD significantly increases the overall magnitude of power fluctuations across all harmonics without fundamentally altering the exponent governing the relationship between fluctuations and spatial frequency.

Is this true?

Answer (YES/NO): NO